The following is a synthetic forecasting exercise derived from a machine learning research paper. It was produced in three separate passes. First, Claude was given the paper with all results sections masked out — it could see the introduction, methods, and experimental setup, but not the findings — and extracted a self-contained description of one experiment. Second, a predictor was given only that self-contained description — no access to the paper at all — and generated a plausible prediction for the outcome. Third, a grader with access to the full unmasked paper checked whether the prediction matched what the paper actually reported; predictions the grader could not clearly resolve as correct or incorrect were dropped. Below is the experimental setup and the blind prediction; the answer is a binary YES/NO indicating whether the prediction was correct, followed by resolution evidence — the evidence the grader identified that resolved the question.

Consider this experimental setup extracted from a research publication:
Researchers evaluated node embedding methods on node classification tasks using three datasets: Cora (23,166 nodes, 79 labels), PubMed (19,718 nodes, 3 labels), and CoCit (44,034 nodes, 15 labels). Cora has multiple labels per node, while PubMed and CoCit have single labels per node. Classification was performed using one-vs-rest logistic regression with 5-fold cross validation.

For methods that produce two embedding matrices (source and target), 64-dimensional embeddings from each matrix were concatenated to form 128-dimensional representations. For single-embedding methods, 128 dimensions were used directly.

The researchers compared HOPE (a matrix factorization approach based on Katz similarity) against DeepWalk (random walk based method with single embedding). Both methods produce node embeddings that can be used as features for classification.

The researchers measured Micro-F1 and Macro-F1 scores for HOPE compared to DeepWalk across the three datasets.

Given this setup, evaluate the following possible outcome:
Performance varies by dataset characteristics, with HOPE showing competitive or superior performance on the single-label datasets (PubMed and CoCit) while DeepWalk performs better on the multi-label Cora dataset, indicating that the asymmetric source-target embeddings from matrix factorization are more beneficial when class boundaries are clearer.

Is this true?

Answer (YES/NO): NO